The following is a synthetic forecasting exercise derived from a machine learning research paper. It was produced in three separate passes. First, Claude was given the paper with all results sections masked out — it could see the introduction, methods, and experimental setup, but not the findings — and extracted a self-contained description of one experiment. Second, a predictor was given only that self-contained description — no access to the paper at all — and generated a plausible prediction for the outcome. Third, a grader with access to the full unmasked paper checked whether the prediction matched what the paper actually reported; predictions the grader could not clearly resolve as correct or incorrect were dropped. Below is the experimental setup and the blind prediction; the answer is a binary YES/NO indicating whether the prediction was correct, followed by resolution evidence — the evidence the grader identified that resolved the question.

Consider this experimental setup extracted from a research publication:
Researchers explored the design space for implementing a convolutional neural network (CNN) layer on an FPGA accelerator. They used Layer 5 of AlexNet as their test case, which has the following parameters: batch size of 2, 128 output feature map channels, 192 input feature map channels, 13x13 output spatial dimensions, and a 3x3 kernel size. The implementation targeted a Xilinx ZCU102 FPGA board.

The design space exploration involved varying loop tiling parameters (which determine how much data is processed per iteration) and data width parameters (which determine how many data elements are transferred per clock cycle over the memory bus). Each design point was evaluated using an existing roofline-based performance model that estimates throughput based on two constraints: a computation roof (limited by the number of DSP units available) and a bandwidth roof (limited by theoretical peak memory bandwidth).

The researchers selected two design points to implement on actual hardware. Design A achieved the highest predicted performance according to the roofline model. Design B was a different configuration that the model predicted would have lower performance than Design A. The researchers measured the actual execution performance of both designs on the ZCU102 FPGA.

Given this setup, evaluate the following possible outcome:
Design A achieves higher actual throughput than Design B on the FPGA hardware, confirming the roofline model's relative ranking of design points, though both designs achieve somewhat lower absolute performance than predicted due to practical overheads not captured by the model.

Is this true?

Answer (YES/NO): NO